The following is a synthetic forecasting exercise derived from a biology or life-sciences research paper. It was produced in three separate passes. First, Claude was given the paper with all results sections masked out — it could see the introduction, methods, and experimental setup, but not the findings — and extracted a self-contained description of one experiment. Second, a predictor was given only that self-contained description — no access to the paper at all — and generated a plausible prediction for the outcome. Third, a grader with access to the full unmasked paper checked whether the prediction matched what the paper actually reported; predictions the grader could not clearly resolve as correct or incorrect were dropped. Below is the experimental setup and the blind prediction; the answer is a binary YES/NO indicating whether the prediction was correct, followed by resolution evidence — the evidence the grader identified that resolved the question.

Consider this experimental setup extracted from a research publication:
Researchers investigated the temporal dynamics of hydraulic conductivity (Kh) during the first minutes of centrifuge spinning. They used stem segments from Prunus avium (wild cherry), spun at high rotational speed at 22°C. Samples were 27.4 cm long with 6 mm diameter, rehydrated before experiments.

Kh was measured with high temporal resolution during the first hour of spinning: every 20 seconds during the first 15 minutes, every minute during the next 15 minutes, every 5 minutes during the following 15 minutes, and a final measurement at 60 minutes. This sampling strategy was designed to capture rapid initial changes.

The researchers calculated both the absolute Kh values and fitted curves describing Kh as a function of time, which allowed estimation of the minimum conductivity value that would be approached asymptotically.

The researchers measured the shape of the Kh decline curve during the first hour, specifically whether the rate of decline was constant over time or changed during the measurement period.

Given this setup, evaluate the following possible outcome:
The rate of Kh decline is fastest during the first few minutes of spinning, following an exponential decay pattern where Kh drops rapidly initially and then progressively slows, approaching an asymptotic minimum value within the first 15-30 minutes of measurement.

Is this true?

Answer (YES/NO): NO